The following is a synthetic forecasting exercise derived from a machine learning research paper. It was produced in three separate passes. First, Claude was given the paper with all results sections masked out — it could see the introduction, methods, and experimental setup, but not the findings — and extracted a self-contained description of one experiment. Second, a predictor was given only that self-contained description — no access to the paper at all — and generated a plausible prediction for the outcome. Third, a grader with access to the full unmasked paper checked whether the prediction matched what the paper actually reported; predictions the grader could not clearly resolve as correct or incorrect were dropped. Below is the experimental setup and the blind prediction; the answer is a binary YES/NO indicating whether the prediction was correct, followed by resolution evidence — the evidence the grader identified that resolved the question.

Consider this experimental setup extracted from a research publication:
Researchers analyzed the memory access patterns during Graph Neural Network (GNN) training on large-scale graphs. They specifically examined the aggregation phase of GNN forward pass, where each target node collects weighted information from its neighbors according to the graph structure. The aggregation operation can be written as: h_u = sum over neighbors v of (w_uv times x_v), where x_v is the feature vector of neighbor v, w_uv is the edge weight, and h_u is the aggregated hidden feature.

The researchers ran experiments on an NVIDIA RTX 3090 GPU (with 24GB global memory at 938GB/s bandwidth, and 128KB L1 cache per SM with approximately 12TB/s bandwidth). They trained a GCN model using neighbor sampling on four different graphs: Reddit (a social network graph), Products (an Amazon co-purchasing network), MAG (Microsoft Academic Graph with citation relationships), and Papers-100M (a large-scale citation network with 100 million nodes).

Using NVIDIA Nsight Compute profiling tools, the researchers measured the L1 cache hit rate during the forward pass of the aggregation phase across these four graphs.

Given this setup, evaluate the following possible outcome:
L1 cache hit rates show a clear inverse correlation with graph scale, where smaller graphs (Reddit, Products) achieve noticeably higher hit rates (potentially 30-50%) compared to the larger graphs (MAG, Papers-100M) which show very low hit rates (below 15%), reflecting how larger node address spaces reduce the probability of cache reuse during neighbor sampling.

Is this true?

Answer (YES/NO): NO